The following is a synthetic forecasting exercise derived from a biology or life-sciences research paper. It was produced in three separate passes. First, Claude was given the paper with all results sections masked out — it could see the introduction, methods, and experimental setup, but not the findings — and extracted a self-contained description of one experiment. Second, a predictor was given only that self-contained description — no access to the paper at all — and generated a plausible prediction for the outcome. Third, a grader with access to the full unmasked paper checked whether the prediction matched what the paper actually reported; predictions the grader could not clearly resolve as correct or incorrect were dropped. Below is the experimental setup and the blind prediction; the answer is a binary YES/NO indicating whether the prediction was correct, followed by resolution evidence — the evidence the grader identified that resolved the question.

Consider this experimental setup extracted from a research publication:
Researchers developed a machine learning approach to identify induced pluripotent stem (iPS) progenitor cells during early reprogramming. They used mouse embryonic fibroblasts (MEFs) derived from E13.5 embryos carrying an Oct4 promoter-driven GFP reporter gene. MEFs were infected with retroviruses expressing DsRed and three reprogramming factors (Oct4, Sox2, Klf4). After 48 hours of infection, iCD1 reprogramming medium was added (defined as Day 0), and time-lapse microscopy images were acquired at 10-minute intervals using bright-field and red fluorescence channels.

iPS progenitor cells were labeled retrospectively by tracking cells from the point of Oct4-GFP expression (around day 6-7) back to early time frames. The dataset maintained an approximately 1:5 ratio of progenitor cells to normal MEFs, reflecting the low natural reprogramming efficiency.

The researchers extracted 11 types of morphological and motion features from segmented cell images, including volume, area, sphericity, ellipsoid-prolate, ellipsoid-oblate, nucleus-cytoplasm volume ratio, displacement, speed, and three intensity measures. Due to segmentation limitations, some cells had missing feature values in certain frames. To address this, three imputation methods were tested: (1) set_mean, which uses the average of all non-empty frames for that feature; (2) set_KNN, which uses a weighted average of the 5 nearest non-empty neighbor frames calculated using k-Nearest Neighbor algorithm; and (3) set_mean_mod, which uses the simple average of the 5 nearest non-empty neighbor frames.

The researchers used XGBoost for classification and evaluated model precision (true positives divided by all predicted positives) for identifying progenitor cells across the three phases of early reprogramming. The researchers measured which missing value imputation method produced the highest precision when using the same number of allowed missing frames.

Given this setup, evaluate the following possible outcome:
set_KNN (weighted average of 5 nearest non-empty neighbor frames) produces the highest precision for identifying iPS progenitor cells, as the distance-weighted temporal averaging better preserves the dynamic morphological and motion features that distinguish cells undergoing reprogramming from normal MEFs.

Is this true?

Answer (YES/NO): NO